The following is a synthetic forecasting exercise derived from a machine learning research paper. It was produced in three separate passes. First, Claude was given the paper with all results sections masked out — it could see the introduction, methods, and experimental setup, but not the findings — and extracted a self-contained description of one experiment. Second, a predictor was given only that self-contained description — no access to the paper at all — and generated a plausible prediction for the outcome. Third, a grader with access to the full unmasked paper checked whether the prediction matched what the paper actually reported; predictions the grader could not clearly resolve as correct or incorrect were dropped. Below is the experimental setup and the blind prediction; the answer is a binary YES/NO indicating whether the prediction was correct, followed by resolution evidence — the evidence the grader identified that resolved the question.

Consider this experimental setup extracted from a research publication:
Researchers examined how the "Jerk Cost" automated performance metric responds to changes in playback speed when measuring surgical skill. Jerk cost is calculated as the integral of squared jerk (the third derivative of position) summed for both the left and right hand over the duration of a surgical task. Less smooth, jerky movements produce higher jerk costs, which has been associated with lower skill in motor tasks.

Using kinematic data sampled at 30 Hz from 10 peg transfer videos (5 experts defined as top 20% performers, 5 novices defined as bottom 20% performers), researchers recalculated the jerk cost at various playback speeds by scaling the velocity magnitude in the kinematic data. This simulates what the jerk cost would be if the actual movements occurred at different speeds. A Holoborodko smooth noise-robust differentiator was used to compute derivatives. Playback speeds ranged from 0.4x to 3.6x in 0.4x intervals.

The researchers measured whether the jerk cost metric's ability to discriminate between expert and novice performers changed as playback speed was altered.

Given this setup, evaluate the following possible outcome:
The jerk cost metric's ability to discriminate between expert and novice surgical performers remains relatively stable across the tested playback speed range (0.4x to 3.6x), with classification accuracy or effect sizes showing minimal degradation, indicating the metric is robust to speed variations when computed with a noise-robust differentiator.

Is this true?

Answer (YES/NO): YES